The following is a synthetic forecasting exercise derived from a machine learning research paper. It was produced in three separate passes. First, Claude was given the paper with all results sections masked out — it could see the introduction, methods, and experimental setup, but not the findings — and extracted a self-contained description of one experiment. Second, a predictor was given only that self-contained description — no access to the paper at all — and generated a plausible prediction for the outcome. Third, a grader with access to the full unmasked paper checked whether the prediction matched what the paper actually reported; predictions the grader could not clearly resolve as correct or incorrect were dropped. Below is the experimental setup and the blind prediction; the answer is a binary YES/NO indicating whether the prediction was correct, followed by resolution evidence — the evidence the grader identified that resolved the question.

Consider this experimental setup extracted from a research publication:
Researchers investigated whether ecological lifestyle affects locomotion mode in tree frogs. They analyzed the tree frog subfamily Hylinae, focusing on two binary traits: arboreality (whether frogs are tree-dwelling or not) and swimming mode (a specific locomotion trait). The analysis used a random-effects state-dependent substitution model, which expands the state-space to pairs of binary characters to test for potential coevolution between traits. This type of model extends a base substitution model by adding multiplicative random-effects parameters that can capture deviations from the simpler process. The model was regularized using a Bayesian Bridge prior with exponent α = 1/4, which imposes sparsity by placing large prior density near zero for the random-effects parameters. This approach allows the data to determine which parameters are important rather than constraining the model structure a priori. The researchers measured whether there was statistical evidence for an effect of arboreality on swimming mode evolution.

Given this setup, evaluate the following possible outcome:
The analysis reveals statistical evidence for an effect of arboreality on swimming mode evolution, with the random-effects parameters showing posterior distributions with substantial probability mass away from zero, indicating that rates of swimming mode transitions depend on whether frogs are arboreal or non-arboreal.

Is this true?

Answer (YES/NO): NO